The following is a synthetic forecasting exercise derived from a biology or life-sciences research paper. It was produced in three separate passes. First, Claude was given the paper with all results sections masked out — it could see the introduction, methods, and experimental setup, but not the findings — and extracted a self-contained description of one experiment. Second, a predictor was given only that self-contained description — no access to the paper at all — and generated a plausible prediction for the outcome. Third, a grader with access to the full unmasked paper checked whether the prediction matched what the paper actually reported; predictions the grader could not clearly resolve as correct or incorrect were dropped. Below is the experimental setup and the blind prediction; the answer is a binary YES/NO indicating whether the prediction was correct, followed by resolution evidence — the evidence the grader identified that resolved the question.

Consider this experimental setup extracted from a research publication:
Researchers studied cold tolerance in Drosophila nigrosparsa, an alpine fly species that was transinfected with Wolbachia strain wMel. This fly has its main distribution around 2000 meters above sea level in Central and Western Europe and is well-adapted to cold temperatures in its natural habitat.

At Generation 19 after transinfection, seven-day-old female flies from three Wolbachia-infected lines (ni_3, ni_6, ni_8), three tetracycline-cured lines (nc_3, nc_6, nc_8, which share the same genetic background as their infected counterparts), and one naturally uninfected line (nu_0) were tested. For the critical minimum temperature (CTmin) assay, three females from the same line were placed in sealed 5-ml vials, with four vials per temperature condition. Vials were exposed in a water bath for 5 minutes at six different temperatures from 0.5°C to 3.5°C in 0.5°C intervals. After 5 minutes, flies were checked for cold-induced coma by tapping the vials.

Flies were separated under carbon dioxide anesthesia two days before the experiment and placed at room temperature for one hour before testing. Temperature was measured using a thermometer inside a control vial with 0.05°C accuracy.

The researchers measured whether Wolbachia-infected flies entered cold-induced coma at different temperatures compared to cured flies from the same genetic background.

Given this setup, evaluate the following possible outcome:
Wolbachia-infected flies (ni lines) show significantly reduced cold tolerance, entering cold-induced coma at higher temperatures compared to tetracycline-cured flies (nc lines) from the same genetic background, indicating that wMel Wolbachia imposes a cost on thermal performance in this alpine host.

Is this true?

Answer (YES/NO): NO